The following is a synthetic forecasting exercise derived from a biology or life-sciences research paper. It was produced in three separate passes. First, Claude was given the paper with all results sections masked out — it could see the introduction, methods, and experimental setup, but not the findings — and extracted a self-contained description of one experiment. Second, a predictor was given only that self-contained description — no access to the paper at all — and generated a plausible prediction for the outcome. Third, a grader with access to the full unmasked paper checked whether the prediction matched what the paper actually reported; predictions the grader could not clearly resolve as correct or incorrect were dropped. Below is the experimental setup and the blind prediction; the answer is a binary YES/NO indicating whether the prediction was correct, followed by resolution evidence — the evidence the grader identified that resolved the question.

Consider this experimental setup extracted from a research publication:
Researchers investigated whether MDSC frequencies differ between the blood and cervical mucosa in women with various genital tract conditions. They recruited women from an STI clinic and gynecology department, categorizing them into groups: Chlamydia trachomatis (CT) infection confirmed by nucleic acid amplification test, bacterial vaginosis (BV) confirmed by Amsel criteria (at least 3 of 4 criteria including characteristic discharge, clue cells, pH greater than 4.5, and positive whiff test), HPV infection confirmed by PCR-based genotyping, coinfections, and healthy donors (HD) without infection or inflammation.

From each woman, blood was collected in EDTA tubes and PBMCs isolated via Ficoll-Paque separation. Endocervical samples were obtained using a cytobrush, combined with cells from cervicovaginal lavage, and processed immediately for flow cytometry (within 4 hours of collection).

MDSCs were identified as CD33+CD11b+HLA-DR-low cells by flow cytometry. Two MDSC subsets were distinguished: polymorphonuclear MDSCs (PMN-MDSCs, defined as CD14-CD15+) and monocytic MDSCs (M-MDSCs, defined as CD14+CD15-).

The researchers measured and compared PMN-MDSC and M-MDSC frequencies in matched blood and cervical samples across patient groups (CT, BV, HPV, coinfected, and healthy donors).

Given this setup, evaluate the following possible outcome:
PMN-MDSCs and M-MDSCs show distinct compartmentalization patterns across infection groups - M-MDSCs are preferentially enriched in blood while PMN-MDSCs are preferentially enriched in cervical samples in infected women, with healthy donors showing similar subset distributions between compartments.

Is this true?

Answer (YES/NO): NO